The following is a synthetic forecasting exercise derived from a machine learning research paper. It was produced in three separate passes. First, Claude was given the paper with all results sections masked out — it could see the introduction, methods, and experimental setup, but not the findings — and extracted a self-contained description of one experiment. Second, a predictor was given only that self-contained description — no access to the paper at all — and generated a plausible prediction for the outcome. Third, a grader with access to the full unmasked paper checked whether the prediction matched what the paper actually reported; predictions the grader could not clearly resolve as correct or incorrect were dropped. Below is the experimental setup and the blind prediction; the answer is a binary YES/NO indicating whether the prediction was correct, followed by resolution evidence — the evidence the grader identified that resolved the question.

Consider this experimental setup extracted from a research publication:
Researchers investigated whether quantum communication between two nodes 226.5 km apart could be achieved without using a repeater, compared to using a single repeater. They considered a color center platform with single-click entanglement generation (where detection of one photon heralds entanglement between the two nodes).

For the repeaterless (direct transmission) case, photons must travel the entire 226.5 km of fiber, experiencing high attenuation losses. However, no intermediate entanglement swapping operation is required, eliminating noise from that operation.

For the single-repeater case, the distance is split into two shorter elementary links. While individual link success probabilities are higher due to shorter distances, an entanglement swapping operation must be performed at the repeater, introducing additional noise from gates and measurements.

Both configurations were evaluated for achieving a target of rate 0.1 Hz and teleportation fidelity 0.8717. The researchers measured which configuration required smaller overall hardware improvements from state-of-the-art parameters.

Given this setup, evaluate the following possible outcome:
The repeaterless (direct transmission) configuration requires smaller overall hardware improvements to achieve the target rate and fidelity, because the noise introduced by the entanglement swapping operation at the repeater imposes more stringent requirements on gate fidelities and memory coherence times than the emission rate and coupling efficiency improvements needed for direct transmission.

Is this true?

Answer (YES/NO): NO